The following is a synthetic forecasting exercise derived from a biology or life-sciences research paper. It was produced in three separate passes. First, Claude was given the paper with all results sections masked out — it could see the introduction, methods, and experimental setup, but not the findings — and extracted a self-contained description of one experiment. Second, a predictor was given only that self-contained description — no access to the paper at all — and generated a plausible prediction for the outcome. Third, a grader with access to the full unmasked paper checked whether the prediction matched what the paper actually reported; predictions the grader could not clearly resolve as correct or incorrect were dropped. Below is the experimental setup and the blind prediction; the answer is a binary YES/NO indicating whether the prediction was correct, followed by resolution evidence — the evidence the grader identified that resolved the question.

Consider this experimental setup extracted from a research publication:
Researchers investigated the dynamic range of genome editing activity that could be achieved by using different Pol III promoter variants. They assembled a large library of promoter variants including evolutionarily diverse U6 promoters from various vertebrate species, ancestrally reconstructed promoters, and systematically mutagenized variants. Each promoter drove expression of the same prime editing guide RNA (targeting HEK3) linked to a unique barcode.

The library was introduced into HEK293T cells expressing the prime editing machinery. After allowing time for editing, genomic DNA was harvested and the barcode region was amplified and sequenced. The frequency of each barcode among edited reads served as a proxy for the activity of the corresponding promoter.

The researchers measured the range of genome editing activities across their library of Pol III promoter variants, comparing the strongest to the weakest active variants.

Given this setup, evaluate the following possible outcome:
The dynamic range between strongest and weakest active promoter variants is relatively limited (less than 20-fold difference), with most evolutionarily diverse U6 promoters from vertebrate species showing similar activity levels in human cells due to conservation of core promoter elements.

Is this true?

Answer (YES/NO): NO